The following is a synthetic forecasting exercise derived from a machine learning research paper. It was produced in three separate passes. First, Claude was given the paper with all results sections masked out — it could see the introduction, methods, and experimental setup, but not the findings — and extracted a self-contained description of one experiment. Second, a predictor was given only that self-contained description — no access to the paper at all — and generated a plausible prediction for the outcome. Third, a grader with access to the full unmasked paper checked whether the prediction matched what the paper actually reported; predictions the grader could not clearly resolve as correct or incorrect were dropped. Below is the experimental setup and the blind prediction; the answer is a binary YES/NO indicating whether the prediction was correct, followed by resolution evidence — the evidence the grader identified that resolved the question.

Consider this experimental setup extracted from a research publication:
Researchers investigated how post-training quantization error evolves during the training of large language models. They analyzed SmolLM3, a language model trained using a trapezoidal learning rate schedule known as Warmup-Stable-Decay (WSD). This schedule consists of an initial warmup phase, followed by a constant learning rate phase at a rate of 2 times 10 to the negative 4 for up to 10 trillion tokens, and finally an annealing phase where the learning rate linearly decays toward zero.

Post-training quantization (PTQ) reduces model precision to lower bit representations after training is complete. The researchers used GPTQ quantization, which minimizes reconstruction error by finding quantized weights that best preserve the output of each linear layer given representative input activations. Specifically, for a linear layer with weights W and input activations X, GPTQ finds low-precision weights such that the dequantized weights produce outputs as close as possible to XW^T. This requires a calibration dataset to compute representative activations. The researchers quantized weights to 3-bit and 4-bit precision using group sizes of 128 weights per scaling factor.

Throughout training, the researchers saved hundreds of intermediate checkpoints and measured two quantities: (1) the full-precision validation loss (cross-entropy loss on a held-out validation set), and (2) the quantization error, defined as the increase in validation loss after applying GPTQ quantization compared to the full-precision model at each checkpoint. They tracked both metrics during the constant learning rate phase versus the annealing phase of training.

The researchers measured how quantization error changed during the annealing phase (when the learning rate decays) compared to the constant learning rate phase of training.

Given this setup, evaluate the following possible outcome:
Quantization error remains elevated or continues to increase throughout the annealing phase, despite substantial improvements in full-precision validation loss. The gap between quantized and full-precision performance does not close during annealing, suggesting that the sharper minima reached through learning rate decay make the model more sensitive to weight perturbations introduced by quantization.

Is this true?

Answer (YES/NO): YES